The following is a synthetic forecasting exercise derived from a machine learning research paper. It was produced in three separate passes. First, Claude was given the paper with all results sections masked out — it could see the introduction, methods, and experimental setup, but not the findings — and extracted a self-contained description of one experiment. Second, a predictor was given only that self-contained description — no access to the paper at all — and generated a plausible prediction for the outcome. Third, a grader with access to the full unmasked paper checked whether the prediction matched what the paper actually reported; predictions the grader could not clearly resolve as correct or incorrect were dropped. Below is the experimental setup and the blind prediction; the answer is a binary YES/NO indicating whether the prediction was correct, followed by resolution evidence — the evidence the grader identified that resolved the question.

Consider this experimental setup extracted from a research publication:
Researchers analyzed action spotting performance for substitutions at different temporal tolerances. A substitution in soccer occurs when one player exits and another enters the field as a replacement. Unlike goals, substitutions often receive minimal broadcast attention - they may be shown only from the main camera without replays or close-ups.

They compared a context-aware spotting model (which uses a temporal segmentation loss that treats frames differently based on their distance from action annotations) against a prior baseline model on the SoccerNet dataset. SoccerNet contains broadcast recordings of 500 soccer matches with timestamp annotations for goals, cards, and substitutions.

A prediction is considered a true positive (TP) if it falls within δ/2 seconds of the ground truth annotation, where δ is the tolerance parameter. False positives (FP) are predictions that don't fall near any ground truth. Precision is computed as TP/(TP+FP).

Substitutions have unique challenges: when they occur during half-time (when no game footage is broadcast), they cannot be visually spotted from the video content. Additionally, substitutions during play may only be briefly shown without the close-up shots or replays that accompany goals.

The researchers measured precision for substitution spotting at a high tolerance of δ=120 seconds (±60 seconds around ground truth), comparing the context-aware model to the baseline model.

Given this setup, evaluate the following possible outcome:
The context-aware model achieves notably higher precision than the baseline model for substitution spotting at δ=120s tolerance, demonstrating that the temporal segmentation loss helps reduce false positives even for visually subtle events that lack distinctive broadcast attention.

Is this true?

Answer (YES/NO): NO